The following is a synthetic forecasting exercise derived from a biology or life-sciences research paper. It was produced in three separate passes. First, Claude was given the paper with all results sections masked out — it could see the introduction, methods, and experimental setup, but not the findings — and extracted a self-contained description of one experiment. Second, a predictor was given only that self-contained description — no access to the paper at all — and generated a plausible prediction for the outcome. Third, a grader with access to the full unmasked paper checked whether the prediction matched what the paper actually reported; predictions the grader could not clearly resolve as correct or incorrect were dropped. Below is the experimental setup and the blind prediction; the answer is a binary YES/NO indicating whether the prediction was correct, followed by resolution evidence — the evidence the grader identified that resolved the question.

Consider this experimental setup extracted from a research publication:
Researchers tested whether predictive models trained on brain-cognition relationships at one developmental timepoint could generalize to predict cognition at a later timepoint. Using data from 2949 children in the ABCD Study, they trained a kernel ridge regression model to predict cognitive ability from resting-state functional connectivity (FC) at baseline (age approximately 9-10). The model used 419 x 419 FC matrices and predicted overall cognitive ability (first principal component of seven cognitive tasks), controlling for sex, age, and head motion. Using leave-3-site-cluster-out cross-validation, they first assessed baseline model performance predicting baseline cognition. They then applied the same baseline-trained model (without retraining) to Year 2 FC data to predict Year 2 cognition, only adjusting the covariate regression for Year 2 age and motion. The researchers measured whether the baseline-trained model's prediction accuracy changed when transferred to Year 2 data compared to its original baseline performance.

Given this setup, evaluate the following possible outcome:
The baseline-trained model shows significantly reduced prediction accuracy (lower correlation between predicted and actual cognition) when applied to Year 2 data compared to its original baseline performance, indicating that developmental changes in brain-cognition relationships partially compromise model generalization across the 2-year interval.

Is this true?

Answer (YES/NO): NO